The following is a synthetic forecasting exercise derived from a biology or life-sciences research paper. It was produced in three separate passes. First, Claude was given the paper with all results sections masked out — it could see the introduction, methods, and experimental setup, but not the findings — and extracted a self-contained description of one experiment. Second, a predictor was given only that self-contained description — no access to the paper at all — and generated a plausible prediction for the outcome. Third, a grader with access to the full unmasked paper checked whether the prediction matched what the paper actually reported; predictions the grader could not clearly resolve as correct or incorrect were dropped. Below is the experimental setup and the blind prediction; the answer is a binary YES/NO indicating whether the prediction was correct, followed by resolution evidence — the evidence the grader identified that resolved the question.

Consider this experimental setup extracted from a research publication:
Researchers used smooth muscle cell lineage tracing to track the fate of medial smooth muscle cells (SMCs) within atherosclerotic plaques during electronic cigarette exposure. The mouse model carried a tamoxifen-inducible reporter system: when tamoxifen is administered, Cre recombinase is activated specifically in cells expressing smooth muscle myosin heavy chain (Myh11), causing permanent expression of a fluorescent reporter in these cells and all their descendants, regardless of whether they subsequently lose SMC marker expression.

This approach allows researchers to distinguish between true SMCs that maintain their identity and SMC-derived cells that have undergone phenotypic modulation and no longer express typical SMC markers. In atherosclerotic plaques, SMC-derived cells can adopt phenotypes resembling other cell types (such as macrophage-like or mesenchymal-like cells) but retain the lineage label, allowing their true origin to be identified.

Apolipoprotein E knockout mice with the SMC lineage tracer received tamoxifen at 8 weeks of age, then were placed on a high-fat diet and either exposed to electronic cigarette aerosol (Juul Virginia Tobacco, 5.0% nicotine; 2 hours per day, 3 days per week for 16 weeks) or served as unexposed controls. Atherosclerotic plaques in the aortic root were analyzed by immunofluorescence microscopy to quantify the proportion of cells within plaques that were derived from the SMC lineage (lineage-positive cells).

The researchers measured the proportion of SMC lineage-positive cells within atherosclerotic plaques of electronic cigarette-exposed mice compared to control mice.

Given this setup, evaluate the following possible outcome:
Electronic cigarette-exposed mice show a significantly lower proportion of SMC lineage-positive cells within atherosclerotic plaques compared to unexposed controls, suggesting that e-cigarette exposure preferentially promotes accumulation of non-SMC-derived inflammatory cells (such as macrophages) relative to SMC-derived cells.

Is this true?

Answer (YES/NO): NO